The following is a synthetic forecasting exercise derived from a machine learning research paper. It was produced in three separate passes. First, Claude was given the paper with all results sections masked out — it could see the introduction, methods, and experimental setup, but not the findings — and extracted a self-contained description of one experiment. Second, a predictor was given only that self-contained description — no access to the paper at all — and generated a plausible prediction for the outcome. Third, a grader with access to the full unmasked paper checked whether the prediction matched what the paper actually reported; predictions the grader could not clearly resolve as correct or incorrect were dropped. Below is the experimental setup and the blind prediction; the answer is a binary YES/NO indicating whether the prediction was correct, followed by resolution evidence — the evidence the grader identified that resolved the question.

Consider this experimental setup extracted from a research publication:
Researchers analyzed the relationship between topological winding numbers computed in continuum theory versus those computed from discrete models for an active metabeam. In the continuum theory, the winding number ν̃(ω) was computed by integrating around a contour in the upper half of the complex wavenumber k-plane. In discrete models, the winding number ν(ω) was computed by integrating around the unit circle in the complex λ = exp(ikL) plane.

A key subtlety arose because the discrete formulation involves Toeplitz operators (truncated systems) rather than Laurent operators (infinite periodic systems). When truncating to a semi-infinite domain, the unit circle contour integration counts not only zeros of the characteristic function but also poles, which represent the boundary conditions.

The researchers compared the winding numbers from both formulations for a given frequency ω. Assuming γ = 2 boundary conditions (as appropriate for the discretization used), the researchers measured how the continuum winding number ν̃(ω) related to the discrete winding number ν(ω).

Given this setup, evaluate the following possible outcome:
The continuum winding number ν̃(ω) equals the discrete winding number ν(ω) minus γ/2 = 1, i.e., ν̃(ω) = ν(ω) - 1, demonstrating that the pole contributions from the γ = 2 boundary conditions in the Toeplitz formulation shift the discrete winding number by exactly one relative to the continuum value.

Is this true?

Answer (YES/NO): NO